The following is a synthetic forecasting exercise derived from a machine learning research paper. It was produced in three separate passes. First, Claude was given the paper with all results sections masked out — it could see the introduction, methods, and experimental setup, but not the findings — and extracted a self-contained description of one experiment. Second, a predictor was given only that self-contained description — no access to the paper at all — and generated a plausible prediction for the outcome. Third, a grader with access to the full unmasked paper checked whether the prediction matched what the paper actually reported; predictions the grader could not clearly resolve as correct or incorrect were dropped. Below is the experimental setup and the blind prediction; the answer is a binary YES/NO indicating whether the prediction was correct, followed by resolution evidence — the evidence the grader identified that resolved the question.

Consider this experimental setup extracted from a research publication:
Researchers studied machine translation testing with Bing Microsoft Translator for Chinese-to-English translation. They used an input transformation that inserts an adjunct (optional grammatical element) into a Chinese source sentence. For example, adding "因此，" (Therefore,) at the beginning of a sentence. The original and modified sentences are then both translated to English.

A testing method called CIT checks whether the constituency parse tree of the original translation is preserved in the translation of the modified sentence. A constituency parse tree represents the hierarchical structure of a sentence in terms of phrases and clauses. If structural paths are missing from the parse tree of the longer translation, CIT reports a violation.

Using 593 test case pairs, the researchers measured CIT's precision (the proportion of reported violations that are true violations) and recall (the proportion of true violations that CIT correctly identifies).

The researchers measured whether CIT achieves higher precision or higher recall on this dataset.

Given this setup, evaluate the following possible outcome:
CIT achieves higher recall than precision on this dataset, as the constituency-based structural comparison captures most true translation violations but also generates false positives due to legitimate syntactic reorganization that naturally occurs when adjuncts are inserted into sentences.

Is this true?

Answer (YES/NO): YES